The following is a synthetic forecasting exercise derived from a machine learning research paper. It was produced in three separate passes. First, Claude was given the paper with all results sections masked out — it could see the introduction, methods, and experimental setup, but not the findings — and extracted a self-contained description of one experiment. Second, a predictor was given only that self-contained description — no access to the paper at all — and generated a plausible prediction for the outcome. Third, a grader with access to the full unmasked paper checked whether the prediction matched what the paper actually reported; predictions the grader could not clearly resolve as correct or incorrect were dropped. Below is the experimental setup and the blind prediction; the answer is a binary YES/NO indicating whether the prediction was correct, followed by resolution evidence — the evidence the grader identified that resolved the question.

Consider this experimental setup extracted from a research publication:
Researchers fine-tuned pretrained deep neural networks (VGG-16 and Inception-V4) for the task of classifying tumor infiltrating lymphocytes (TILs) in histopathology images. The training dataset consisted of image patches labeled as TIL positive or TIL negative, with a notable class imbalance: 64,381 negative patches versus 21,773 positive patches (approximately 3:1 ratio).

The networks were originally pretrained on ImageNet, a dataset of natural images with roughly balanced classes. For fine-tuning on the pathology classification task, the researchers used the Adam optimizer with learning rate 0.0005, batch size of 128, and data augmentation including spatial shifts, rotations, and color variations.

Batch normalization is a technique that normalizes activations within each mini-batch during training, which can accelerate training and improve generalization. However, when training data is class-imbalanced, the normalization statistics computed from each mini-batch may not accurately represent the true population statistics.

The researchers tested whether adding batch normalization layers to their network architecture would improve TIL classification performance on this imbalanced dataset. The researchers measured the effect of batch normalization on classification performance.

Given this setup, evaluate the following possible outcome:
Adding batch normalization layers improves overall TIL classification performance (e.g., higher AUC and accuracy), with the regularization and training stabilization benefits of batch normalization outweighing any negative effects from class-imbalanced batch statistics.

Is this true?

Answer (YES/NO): NO